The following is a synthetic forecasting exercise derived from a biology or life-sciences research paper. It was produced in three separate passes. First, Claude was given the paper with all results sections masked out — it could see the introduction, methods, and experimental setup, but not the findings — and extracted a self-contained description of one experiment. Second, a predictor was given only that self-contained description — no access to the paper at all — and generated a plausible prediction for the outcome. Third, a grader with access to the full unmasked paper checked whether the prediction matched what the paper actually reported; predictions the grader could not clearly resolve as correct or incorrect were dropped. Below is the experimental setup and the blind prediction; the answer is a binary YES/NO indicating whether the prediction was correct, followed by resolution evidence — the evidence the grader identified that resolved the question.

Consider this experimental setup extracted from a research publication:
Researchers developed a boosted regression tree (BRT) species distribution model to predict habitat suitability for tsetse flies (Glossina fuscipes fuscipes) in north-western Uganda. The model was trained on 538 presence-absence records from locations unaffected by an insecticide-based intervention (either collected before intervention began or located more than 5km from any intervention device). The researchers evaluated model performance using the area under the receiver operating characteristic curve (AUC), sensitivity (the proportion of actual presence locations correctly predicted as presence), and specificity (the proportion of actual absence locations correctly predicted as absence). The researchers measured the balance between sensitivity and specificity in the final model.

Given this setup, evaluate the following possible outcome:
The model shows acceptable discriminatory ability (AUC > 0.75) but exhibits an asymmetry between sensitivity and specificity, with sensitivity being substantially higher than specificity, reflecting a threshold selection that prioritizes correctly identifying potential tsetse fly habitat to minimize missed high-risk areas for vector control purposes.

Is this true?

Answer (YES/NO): NO